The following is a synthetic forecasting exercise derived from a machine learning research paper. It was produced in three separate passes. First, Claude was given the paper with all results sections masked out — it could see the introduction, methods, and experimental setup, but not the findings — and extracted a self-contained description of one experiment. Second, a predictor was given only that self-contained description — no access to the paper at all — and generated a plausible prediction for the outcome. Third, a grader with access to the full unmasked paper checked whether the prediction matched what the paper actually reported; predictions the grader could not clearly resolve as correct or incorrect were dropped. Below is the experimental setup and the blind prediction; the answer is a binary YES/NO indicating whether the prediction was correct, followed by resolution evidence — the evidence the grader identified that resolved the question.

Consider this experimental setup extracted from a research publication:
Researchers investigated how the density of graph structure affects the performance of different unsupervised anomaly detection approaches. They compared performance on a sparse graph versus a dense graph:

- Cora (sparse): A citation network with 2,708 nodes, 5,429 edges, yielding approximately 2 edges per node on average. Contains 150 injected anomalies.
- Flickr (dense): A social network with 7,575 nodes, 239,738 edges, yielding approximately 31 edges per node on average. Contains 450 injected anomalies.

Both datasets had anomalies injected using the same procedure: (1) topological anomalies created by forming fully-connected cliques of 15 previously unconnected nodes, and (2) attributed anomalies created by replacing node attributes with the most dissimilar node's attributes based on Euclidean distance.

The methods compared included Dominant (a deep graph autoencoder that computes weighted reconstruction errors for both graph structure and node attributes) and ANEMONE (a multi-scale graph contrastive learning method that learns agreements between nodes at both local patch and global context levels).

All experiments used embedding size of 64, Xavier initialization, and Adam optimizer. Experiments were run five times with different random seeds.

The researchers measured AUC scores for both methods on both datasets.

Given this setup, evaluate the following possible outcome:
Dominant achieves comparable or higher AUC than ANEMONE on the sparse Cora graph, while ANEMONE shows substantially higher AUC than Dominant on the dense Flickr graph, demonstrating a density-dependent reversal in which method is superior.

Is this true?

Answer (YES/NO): NO